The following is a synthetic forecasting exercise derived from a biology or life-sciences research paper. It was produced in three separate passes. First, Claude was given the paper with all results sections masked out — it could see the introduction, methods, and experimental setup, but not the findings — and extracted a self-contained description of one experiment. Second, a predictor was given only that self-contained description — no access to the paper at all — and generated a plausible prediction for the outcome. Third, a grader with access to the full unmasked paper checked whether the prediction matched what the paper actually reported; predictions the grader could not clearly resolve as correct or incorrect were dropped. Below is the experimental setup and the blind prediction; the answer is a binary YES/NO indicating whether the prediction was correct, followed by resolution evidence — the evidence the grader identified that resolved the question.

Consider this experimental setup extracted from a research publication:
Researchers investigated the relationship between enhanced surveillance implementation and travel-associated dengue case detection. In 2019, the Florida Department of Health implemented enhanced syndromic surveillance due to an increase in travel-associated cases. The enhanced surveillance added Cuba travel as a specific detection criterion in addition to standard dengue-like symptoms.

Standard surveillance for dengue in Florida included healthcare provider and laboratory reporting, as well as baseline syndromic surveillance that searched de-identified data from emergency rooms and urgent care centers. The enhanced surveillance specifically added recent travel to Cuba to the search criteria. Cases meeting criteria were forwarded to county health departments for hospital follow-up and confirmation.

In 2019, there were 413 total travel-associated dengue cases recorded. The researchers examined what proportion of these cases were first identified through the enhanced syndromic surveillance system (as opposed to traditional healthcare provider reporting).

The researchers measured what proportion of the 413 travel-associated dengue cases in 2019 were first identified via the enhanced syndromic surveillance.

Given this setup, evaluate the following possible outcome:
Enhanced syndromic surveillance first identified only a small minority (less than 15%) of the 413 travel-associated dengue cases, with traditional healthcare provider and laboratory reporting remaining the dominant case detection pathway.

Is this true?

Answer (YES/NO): YES